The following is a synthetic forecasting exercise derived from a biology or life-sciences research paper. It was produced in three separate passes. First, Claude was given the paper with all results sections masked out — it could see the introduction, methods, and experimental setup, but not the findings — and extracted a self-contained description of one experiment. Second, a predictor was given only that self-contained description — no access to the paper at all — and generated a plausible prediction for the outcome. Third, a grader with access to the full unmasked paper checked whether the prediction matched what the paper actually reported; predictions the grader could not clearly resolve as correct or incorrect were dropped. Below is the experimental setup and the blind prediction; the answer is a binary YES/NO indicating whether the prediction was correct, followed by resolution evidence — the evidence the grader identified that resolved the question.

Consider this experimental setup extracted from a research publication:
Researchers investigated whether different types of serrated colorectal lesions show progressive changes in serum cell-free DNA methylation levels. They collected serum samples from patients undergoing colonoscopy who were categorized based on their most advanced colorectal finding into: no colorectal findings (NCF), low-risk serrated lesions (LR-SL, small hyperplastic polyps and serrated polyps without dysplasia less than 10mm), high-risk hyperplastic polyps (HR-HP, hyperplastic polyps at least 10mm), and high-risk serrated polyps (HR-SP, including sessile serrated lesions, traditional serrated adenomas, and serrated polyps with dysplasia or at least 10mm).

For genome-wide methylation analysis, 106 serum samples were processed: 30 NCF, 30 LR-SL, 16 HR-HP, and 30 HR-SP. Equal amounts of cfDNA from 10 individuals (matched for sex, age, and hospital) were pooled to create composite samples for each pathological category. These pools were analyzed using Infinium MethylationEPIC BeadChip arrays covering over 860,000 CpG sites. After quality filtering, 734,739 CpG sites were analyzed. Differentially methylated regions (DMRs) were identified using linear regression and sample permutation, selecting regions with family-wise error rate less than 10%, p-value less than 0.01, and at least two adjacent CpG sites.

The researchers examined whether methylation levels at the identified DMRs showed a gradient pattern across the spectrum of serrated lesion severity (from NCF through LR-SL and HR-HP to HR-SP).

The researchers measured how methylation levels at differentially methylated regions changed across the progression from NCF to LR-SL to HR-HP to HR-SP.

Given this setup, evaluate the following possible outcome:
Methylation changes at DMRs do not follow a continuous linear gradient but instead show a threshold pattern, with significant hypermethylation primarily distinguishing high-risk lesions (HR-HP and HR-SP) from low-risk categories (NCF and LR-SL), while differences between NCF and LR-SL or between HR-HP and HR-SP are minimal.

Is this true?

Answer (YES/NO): NO